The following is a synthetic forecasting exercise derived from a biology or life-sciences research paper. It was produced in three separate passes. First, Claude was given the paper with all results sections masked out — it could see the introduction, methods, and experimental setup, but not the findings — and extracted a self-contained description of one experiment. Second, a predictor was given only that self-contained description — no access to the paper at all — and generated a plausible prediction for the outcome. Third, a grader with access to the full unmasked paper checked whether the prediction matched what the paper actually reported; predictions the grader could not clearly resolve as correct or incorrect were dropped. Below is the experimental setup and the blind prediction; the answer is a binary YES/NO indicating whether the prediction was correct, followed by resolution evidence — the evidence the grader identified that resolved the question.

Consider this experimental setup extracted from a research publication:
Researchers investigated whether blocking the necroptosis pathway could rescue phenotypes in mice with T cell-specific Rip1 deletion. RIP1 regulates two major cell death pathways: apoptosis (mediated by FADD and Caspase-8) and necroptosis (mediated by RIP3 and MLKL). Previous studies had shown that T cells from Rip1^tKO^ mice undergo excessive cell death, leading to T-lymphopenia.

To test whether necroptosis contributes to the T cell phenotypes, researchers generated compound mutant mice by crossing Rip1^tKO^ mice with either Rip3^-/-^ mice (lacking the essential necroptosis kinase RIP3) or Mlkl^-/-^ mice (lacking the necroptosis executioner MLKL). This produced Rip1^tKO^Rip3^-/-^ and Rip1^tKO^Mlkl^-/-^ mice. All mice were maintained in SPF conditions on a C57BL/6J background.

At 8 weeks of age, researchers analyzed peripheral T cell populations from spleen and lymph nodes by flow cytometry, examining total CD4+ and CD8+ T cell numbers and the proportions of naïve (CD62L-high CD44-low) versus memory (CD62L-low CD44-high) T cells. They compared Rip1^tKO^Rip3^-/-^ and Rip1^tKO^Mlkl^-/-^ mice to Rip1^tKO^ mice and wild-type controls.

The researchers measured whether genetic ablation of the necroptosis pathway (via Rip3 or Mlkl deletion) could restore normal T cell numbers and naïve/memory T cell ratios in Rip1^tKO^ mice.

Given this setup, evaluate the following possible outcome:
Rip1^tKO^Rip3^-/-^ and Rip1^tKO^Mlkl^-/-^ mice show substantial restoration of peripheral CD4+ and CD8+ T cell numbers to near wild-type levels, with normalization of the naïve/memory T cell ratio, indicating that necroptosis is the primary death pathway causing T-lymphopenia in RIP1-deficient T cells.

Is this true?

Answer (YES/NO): NO